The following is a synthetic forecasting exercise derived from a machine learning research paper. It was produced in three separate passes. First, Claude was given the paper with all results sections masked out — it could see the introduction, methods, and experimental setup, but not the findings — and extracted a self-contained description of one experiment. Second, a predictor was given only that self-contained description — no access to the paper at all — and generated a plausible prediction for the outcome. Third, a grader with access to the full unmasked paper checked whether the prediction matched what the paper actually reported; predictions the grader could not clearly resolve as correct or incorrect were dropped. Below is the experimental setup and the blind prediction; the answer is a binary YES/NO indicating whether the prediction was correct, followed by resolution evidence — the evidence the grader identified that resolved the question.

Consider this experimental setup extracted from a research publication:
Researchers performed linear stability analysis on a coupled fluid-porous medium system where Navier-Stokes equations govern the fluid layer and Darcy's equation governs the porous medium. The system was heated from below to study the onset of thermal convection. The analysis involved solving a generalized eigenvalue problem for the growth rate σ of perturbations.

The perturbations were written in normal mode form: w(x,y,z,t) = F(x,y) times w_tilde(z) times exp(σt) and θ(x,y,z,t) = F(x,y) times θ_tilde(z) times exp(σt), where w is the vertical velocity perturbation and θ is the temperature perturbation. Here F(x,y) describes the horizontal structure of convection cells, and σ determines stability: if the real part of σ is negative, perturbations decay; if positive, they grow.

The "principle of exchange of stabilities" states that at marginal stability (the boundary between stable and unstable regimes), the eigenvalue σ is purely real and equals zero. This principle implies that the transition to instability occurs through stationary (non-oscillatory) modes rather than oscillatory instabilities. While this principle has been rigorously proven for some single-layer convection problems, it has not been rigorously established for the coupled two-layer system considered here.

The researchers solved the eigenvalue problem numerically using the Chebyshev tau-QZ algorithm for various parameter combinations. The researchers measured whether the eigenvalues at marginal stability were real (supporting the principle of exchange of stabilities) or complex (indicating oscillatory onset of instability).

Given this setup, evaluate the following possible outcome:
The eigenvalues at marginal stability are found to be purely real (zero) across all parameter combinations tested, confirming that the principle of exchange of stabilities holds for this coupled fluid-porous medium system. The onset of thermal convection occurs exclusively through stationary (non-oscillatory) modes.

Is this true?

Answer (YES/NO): YES